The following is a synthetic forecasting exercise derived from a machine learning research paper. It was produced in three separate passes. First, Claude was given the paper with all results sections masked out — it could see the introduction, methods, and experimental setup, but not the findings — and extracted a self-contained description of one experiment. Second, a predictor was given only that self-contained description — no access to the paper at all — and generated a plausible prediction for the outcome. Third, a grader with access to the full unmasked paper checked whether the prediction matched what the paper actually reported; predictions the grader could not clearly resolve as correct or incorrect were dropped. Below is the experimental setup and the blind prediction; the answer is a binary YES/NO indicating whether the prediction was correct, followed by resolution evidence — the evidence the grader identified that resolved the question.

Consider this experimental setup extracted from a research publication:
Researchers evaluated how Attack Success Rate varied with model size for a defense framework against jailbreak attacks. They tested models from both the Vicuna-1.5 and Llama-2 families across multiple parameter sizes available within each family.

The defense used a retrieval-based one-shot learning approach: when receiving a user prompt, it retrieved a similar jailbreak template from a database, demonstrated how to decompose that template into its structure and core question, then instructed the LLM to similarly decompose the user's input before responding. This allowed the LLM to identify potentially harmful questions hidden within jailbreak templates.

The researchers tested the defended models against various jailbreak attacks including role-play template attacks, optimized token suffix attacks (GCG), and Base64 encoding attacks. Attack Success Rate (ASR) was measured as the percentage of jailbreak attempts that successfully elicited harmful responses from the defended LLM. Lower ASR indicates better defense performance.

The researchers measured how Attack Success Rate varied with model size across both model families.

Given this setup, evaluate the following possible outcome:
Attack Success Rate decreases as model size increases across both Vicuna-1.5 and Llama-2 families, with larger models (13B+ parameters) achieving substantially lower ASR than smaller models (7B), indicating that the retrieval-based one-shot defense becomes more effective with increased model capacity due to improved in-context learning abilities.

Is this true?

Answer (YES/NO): YES